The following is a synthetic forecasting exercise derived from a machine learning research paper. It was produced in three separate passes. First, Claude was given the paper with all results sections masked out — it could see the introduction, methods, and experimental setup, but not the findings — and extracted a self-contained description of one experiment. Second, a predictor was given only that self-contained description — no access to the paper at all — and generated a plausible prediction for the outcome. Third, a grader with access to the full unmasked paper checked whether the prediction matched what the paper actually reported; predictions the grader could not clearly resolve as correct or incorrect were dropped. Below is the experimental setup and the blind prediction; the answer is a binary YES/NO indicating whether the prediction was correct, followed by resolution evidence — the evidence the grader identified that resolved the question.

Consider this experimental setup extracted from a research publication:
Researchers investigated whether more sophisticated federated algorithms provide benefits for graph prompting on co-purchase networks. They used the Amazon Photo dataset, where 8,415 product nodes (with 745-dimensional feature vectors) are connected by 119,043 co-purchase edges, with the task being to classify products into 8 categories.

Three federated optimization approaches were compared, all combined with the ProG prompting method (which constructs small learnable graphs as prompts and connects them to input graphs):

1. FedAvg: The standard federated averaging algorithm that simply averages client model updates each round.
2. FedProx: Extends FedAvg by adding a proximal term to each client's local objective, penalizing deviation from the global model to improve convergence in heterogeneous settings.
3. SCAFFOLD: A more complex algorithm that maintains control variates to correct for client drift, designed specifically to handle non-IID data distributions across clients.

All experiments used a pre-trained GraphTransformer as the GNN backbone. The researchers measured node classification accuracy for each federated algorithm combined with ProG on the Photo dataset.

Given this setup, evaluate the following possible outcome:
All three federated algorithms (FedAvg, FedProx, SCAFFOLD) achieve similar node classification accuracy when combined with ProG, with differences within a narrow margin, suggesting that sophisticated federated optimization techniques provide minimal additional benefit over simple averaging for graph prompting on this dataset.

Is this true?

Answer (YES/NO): YES